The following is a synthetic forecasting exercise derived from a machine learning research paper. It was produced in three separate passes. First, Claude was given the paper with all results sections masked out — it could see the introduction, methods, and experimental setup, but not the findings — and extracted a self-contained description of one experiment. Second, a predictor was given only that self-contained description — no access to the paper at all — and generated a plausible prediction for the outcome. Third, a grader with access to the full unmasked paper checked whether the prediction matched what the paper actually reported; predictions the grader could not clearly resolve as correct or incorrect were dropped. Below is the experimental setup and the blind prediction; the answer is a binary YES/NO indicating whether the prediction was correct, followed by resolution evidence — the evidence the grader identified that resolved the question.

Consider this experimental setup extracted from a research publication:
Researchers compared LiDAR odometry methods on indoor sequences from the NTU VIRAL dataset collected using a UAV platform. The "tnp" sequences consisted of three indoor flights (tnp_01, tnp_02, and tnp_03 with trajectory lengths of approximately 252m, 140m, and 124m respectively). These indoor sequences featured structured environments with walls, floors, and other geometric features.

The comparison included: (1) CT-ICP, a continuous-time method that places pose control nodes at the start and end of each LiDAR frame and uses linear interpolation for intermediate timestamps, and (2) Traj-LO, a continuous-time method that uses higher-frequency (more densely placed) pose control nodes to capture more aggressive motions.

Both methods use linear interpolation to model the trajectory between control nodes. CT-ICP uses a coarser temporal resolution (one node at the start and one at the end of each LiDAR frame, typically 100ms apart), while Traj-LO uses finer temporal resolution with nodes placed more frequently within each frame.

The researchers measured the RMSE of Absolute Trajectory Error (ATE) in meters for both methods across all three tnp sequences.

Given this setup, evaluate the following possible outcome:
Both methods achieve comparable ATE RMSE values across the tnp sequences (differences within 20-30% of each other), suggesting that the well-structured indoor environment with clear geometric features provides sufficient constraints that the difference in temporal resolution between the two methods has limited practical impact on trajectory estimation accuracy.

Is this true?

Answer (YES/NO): NO